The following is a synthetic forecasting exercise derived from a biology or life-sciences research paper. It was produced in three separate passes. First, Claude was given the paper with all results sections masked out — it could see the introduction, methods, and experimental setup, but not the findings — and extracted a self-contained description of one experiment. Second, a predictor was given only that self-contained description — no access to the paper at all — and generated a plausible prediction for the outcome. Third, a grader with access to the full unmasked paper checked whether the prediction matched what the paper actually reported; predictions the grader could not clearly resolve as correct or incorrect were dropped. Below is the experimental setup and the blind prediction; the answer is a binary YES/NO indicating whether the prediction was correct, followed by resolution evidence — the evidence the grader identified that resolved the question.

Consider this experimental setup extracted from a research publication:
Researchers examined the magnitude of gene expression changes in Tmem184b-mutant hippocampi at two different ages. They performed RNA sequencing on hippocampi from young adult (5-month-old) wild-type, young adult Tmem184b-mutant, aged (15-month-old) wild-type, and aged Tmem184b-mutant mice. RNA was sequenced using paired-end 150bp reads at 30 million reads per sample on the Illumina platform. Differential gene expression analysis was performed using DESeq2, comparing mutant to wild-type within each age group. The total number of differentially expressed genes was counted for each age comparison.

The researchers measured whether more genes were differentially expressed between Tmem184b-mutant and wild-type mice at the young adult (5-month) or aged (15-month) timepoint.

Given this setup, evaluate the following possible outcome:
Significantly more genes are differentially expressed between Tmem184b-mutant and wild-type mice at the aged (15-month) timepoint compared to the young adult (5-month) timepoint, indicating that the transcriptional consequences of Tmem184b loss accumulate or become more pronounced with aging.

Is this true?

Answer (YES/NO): NO